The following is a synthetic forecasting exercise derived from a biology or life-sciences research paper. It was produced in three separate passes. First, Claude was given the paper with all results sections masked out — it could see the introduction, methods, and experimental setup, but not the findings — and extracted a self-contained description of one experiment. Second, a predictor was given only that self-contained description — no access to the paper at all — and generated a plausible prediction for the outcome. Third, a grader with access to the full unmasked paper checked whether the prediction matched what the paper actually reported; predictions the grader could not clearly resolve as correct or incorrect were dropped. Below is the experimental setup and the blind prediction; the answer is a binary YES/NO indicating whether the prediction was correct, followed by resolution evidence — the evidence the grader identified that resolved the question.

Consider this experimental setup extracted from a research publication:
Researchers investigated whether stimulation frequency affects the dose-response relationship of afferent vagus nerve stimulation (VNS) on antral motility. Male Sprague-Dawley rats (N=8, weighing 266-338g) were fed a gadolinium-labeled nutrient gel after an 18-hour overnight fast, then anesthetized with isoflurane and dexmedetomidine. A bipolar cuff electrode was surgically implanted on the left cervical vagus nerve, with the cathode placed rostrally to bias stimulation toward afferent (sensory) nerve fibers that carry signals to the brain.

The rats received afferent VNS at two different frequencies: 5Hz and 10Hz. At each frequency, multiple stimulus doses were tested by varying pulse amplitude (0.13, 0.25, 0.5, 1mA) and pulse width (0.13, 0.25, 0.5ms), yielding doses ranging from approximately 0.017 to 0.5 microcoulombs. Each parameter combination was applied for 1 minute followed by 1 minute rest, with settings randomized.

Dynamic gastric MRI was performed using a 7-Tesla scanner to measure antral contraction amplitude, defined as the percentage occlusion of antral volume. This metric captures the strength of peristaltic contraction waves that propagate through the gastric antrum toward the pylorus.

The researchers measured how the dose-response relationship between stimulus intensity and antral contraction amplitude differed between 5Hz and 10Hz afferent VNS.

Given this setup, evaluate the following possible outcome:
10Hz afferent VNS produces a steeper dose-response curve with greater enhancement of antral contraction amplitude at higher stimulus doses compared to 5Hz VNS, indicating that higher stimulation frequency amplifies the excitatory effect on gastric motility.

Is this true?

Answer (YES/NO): NO